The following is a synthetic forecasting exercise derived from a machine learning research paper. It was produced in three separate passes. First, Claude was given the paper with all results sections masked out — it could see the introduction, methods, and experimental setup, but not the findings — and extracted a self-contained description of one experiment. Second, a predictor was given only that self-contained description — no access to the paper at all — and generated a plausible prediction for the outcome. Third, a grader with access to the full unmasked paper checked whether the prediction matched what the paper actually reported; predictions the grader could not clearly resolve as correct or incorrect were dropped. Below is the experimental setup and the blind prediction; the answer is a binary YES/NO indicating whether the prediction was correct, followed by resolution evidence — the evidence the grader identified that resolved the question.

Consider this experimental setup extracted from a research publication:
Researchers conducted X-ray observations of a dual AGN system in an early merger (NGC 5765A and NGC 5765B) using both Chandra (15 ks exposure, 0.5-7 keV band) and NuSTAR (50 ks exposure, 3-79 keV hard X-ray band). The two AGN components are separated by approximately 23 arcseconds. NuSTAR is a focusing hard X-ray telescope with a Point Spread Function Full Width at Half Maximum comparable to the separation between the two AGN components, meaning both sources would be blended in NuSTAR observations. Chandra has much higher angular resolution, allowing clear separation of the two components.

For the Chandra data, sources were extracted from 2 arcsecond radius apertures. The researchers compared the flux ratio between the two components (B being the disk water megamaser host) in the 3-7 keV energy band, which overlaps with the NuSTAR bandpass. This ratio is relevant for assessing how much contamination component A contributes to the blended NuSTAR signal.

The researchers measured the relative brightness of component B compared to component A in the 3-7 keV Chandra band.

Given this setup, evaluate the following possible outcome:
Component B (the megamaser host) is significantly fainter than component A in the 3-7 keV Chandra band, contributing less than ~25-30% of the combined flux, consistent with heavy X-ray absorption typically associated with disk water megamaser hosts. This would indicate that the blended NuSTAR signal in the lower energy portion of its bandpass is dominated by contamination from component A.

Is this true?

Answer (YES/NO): NO